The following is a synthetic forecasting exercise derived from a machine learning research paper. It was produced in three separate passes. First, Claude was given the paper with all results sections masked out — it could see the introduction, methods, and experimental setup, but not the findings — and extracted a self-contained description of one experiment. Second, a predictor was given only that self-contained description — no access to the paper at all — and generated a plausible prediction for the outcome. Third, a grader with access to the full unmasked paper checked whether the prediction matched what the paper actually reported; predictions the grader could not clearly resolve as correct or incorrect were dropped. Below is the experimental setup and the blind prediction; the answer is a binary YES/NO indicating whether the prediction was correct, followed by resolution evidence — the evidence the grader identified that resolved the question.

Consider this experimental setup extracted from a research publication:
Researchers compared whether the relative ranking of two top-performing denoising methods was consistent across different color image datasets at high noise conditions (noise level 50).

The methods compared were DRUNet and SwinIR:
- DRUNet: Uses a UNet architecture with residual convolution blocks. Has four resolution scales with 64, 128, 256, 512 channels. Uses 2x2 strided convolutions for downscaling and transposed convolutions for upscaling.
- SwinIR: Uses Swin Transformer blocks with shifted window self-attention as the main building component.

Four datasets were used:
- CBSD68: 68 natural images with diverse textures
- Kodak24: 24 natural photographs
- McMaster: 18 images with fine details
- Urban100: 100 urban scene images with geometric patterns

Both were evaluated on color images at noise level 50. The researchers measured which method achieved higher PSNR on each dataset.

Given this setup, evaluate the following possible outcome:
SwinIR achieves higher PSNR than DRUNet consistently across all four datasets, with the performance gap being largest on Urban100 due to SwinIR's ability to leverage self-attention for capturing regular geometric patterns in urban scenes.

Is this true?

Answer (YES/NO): NO